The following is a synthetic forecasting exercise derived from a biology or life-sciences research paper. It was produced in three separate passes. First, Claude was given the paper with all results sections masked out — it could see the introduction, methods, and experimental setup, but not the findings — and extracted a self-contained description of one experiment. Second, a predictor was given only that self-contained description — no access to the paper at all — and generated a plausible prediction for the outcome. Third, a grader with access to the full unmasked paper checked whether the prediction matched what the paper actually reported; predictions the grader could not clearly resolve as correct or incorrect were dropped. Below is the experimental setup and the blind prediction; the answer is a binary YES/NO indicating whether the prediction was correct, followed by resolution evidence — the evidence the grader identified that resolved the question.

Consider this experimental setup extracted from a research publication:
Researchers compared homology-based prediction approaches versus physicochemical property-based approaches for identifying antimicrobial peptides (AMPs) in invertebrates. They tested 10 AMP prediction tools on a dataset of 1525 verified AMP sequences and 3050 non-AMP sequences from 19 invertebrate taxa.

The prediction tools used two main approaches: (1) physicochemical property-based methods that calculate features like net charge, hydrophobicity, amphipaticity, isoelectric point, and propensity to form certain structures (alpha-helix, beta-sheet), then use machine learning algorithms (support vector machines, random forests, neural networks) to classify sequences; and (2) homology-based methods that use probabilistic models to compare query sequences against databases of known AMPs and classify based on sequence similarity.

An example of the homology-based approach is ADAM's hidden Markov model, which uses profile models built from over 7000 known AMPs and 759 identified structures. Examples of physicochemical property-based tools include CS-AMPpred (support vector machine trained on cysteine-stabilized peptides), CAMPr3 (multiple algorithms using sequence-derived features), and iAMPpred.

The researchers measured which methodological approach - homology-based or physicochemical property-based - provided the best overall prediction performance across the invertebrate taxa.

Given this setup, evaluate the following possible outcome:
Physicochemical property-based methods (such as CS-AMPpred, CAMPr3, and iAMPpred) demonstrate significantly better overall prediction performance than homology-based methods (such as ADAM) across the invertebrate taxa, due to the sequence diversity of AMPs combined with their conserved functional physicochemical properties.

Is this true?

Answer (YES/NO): NO